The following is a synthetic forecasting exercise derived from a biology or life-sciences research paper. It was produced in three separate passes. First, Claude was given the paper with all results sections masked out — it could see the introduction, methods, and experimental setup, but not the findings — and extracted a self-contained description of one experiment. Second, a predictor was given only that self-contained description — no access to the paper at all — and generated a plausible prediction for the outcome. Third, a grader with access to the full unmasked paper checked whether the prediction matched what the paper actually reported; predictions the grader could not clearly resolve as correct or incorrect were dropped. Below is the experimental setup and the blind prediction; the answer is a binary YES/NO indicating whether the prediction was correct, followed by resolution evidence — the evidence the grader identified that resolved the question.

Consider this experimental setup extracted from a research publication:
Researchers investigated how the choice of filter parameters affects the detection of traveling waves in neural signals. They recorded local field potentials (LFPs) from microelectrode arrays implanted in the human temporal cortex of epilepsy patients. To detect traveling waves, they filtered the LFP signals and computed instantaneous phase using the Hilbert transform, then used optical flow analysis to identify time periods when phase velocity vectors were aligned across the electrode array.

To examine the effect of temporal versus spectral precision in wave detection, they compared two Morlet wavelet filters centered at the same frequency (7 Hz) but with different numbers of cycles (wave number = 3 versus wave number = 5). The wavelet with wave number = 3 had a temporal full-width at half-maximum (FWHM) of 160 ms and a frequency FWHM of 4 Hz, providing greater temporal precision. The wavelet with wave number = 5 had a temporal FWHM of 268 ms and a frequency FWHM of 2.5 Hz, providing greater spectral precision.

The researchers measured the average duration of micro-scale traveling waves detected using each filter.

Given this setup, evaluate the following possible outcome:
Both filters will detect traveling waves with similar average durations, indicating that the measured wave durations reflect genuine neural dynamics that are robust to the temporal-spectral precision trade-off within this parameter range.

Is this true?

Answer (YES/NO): NO